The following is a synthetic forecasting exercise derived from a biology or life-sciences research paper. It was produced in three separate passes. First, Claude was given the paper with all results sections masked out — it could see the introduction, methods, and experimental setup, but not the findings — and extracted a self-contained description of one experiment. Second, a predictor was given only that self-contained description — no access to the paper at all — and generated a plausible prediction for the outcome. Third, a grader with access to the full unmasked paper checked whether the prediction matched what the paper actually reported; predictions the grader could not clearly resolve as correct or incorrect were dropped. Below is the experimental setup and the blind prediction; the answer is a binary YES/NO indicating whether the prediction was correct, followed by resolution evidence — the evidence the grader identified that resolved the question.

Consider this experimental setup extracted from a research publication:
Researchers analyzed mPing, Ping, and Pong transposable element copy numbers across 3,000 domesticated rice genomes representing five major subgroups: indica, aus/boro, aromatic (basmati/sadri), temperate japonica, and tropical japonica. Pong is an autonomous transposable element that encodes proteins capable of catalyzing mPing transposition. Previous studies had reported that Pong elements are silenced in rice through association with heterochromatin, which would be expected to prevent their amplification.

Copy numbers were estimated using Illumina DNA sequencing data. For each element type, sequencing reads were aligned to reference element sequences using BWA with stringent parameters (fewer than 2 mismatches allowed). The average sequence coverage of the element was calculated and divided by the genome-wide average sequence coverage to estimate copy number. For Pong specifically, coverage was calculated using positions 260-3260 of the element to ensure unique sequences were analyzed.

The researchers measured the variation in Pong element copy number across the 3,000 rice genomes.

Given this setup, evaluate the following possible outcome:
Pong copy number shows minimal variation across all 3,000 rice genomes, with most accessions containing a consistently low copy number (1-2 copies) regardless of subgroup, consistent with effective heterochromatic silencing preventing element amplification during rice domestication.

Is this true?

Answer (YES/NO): NO